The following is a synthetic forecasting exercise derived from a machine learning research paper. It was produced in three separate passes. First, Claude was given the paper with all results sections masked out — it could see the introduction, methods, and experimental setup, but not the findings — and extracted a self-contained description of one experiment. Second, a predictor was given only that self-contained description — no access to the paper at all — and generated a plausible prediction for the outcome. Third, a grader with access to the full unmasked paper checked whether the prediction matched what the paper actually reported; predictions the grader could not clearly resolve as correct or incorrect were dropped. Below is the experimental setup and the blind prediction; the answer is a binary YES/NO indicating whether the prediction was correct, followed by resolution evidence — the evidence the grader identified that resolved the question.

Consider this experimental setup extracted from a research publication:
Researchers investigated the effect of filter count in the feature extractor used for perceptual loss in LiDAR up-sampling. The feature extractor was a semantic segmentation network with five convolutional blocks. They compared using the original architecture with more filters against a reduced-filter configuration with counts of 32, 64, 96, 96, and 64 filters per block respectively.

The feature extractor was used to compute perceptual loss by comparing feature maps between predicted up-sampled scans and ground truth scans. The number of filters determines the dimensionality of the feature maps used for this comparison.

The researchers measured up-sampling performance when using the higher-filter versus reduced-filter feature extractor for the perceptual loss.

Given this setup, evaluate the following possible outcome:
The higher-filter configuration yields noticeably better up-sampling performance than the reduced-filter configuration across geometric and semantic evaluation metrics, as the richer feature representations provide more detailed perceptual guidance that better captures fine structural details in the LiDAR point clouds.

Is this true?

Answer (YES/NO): NO